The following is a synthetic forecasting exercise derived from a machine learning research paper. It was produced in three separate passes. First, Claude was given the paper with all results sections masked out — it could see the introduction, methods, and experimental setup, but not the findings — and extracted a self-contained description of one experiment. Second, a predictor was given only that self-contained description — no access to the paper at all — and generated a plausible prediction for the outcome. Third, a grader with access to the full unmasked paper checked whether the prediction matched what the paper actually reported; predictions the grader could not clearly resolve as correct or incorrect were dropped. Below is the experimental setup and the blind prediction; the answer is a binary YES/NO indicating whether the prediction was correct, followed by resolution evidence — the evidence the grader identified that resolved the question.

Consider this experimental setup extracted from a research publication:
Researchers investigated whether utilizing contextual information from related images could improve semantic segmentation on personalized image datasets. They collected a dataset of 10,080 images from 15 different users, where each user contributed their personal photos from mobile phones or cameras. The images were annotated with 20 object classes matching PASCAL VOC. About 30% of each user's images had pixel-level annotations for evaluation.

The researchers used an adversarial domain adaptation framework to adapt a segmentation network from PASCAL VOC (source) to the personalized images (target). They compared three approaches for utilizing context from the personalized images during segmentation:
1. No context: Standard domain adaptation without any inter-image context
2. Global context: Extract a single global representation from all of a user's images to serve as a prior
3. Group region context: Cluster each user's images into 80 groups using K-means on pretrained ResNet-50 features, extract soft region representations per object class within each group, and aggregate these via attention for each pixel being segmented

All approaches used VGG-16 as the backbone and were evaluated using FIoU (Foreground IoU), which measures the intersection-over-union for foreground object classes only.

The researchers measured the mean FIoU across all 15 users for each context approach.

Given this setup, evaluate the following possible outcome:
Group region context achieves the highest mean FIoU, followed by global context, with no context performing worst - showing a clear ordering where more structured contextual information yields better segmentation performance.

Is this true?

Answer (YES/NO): YES